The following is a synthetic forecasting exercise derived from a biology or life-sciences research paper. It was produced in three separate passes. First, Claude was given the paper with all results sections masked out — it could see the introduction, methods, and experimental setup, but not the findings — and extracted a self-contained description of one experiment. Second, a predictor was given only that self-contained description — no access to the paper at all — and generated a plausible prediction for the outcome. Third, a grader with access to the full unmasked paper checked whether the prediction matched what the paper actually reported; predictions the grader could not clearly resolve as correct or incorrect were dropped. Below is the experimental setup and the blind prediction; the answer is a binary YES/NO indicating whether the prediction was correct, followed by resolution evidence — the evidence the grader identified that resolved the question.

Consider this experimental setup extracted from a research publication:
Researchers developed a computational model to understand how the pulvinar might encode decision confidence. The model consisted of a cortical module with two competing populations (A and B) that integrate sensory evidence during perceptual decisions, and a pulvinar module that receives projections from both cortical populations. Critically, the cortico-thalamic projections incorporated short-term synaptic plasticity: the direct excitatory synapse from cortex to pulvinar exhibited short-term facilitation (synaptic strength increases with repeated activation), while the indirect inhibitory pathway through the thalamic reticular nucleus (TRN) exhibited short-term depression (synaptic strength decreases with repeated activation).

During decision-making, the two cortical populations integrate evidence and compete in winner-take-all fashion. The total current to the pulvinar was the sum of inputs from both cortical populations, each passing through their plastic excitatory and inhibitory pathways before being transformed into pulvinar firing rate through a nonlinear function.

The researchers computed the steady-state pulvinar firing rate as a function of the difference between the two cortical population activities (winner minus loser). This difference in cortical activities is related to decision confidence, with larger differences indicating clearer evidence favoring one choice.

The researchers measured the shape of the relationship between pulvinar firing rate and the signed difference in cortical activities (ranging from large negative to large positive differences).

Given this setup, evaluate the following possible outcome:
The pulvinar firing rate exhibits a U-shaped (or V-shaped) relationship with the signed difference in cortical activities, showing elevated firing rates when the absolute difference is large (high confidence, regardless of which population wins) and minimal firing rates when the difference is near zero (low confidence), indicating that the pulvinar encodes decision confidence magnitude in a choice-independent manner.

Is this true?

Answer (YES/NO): YES